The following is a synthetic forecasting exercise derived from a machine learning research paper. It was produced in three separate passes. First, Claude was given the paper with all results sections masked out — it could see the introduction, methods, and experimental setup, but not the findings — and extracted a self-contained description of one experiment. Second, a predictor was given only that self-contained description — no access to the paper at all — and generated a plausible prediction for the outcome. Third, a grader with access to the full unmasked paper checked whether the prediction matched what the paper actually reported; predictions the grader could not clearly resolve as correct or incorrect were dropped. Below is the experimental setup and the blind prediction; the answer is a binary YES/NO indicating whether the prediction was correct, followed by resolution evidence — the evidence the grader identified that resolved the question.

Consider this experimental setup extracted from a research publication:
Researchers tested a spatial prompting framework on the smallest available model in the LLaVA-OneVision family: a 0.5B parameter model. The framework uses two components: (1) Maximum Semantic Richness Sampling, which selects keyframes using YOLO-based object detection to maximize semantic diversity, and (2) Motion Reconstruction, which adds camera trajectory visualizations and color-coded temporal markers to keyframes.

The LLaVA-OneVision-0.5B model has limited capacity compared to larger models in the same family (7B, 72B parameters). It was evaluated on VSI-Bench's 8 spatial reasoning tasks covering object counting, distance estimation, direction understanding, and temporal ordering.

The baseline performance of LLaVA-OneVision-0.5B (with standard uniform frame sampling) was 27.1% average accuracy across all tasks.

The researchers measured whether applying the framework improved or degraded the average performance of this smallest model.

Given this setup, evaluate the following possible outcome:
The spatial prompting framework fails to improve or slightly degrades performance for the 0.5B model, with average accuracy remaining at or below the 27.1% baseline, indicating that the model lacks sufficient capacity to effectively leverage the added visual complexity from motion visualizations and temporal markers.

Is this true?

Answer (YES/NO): NO